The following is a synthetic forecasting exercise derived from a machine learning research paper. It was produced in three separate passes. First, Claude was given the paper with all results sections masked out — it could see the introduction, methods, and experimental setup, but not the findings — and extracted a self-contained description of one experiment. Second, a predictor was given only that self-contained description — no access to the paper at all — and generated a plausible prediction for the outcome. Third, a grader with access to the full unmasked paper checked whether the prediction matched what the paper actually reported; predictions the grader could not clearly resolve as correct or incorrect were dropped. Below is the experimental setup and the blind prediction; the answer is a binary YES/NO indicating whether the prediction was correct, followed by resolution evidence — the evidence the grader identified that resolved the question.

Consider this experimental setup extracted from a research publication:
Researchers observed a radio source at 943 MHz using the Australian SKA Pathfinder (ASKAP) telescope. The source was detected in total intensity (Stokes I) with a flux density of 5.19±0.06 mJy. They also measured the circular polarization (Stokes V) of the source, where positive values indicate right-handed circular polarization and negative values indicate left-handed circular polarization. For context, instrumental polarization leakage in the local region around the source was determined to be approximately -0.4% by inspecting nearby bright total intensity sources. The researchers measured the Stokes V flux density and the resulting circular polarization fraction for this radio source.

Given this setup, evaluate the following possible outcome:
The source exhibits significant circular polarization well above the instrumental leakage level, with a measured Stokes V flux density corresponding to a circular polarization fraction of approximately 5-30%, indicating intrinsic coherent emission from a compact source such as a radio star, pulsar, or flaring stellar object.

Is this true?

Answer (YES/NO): YES